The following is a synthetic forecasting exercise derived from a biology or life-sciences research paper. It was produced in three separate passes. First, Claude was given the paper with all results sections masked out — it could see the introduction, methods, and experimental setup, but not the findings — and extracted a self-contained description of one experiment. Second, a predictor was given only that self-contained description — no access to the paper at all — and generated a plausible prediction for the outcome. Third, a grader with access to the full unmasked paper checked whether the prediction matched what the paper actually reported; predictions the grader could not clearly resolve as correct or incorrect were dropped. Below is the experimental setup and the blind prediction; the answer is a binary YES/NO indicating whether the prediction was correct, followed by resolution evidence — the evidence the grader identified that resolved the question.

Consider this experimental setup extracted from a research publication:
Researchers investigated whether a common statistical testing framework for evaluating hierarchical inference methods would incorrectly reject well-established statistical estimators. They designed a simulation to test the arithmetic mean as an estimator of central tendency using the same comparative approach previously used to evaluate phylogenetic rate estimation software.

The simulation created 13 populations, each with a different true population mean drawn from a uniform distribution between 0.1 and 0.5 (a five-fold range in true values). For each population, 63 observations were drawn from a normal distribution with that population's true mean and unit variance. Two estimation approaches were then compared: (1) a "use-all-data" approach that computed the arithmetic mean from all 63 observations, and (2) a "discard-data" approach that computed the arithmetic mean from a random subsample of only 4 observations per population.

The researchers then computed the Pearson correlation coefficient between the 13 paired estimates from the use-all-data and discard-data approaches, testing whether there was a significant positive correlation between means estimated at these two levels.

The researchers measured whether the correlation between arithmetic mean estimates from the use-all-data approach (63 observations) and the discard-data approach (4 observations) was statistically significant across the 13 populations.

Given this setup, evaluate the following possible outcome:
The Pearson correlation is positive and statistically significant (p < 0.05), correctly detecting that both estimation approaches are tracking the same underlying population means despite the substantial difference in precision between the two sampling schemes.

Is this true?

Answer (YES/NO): NO